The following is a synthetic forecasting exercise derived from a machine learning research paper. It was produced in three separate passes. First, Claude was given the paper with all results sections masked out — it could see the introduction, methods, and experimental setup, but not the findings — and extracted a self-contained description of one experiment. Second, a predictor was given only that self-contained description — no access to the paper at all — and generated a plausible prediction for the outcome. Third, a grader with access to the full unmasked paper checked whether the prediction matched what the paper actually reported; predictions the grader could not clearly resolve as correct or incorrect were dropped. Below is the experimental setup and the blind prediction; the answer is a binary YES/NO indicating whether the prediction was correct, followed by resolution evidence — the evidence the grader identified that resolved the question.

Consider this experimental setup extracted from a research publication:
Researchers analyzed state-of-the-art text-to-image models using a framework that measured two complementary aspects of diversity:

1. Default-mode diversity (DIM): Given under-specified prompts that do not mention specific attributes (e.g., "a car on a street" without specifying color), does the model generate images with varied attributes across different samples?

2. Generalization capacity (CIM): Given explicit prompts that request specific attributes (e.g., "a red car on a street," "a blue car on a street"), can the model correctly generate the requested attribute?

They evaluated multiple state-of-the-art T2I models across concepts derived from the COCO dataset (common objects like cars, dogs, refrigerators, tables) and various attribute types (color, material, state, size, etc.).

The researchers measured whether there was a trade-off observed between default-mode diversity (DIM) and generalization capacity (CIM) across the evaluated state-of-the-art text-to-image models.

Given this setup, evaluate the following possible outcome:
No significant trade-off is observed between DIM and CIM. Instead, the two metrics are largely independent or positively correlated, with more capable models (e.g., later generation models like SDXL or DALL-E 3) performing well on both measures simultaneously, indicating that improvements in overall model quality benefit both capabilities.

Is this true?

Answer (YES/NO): NO